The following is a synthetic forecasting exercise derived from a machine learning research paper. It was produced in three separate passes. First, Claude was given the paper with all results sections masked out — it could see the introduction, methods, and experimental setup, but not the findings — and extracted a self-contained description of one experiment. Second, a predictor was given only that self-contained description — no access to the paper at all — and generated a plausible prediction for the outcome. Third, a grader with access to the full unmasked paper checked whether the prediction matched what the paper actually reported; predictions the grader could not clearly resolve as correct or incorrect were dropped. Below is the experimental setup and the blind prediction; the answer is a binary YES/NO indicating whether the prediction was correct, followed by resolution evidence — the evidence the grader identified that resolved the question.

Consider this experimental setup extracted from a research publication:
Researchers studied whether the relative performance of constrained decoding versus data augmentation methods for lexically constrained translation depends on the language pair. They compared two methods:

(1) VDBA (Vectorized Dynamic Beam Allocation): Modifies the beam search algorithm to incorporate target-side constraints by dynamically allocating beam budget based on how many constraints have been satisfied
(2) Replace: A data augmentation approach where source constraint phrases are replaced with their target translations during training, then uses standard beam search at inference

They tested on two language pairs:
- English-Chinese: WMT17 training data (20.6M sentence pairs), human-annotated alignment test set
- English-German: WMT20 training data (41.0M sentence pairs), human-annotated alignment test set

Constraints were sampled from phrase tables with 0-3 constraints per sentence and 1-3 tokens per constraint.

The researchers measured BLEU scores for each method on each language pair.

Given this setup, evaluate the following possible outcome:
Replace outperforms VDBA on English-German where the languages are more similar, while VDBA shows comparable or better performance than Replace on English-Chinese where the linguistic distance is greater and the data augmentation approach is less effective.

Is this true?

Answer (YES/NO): NO